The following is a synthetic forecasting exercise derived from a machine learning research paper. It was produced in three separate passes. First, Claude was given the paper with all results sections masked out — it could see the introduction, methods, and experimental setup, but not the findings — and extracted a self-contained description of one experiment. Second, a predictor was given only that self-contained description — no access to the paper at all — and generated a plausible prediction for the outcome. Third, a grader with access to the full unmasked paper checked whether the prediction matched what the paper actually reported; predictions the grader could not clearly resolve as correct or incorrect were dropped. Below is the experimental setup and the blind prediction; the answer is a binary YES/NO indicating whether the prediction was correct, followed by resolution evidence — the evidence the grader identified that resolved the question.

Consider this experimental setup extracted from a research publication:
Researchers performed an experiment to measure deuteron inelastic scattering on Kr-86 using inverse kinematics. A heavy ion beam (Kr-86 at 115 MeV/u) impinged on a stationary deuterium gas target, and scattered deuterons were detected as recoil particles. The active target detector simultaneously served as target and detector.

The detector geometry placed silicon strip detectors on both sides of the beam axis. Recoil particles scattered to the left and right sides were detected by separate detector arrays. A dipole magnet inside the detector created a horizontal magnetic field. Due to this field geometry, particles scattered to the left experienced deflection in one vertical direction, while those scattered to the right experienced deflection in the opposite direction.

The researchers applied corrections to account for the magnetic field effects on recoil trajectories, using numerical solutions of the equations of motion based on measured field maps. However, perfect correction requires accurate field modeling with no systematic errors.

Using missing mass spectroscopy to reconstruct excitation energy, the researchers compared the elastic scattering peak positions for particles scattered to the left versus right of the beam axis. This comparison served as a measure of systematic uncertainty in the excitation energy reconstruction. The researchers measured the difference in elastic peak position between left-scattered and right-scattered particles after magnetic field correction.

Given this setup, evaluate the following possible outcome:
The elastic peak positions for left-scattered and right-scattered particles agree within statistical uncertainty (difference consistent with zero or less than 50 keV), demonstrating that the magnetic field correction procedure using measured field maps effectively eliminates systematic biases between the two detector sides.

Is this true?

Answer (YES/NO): NO